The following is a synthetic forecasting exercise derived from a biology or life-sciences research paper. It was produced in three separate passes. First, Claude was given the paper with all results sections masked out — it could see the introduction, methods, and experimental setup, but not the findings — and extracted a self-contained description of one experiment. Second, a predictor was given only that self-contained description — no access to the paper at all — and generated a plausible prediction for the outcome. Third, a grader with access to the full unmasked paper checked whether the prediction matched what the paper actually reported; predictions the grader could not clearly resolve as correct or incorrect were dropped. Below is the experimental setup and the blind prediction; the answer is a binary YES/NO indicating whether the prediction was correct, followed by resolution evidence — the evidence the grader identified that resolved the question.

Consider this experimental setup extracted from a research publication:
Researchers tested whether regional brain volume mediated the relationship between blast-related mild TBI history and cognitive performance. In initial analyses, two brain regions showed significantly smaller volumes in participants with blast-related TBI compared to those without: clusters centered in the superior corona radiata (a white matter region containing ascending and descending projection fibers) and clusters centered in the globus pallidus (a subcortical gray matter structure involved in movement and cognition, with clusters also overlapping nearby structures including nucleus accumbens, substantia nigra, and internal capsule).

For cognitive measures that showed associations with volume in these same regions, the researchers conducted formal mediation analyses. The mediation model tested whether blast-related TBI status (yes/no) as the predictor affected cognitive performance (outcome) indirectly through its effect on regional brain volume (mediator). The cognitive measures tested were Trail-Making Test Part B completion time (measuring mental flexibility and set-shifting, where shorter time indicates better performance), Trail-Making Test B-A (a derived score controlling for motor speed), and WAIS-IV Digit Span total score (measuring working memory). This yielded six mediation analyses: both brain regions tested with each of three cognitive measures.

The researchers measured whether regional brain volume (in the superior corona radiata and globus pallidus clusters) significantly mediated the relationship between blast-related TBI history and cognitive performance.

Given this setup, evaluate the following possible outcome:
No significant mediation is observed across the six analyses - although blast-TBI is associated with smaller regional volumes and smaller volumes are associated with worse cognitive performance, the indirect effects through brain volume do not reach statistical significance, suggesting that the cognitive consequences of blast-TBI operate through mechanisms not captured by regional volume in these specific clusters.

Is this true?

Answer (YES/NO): NO